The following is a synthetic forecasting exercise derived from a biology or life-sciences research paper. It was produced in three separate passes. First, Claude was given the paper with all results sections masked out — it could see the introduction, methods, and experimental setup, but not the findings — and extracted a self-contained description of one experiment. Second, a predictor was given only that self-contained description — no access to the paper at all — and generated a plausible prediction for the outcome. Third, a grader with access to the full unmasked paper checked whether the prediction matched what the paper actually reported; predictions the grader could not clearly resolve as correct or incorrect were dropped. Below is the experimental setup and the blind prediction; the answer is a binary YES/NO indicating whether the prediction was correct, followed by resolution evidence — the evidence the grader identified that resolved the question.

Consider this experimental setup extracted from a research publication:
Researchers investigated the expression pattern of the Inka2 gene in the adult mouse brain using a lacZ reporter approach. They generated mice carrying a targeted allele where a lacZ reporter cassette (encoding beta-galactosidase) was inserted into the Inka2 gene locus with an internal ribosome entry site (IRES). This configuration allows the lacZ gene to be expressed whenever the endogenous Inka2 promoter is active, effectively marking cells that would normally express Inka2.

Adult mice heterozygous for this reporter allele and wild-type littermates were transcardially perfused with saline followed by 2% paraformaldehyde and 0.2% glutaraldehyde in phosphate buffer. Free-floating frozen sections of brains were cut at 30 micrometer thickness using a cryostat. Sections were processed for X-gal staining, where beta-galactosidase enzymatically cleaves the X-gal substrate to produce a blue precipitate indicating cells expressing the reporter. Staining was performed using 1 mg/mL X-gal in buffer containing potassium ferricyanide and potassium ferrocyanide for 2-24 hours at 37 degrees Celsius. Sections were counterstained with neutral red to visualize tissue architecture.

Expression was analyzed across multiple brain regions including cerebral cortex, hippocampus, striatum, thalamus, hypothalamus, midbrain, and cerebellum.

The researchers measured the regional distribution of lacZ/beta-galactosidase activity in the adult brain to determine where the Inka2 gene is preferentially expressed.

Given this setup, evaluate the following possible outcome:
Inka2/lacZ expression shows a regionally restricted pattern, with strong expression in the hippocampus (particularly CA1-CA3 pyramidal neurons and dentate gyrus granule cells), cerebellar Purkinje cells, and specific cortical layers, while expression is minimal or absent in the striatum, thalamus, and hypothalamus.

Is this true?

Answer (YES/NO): NO